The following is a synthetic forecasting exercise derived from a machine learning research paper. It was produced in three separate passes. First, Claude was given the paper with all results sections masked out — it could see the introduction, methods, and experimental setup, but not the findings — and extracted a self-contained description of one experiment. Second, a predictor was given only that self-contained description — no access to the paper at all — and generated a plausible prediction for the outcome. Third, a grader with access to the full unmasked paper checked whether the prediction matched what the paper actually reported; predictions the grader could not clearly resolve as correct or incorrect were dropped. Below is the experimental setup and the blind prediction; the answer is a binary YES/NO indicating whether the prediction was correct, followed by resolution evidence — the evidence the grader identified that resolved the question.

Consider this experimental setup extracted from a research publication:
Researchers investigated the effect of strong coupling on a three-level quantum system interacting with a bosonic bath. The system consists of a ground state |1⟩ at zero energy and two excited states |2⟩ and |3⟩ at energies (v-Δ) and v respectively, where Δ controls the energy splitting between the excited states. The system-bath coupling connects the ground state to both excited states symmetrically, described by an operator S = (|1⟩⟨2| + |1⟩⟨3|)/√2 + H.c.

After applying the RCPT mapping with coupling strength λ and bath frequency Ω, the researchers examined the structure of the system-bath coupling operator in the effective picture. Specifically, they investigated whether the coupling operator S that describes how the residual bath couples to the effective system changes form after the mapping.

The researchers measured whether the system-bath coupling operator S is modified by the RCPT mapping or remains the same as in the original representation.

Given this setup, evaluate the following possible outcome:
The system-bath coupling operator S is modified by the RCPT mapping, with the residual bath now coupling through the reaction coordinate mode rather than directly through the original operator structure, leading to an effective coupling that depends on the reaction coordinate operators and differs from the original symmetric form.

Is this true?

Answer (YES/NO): NO